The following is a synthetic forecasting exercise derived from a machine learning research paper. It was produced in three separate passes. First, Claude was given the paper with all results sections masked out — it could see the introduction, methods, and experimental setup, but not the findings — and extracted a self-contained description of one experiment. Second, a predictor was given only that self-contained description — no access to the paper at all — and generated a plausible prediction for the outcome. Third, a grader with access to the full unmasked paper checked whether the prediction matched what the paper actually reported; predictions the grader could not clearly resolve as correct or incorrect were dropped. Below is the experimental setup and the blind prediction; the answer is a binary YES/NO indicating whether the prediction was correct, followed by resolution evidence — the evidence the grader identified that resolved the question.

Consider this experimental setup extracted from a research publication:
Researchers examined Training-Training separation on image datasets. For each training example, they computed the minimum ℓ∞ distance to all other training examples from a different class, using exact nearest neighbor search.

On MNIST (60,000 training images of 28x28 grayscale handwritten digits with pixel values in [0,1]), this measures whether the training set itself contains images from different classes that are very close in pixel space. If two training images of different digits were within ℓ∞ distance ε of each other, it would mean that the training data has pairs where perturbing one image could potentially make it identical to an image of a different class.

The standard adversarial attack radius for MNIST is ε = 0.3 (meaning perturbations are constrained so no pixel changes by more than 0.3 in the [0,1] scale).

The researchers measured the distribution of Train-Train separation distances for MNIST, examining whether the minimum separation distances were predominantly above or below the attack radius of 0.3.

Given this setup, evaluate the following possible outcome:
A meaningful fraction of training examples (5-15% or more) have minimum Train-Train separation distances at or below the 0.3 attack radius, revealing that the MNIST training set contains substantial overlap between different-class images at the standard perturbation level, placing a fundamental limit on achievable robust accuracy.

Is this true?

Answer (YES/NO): NO